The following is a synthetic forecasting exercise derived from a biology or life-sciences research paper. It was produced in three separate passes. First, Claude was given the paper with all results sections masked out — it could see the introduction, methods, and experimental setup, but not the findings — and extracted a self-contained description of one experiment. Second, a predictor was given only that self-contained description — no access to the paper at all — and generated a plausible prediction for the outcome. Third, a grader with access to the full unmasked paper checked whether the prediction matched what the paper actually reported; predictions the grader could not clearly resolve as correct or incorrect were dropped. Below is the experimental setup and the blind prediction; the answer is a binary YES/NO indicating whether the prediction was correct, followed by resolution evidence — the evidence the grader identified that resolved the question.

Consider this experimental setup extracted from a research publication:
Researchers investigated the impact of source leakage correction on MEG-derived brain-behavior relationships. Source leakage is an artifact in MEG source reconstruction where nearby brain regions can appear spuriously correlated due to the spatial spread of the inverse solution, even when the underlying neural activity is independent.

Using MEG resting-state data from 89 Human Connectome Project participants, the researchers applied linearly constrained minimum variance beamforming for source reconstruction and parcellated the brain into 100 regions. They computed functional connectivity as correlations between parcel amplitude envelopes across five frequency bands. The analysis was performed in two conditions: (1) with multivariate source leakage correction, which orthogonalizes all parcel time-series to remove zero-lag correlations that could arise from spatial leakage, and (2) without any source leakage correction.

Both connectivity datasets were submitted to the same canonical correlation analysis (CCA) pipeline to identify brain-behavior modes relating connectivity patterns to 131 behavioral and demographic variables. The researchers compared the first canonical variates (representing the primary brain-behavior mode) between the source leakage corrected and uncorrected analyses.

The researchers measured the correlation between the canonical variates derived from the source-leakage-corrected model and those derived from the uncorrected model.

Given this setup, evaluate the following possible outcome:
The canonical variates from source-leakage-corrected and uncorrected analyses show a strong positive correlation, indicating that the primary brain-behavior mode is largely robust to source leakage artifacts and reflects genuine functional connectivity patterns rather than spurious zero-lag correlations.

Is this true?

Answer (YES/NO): NO